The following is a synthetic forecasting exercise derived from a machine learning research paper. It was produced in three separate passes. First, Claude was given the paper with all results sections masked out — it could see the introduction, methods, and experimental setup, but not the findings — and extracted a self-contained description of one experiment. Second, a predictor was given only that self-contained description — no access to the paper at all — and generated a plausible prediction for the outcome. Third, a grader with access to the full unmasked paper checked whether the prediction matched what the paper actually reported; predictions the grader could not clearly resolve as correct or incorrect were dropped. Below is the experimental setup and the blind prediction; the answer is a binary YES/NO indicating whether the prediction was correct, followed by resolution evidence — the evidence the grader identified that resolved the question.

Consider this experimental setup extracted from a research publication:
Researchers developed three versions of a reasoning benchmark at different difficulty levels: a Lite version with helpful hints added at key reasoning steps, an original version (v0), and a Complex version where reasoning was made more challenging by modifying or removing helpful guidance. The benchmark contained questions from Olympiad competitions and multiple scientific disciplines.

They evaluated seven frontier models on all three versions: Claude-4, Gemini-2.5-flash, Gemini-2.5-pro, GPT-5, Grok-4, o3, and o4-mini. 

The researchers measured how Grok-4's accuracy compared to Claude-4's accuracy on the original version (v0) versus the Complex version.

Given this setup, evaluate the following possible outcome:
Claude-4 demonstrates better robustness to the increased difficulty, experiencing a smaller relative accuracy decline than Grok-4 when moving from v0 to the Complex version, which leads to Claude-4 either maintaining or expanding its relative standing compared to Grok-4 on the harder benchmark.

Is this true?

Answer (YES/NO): NO